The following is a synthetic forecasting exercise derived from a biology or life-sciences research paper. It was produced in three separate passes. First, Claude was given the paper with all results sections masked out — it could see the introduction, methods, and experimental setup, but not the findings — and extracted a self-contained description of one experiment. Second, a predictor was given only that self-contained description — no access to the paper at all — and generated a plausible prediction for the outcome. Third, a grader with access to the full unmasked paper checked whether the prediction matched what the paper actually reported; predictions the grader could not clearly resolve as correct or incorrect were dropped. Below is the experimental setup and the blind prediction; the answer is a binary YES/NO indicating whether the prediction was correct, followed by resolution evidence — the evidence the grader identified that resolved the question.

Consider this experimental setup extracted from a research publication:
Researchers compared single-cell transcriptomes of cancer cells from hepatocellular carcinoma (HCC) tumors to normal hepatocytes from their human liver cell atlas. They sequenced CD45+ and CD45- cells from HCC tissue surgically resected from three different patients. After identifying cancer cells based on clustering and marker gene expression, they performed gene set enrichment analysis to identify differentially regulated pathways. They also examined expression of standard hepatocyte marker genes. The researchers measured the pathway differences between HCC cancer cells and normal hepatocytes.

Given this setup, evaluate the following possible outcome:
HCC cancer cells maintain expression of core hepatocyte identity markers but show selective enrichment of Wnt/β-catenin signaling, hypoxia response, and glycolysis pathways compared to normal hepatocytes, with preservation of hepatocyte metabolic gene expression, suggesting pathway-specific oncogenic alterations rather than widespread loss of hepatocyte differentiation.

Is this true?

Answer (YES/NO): NO